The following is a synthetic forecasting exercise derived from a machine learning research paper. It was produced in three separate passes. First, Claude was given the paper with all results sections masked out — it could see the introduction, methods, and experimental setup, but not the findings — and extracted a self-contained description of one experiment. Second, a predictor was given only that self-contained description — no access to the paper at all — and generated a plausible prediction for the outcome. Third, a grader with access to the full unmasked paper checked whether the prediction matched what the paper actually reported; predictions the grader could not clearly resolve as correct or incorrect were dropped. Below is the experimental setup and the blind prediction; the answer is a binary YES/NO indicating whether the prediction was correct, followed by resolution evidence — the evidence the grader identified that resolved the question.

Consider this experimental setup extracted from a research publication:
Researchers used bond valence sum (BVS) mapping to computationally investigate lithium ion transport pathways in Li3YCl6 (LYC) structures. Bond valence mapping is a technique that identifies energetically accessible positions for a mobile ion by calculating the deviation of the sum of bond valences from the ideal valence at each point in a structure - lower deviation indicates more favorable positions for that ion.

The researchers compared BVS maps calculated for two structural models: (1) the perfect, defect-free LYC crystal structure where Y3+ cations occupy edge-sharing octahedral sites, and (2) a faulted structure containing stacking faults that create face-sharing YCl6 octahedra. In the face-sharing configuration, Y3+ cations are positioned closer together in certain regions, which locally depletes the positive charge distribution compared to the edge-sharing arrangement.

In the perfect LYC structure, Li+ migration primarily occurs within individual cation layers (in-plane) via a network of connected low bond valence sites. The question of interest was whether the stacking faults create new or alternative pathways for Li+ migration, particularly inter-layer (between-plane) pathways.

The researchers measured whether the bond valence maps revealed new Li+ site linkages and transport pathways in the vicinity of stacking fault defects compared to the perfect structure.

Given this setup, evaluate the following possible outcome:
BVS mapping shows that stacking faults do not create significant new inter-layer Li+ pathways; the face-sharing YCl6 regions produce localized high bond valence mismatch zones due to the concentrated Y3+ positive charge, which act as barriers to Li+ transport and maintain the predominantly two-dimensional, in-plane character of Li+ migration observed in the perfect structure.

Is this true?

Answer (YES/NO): NO